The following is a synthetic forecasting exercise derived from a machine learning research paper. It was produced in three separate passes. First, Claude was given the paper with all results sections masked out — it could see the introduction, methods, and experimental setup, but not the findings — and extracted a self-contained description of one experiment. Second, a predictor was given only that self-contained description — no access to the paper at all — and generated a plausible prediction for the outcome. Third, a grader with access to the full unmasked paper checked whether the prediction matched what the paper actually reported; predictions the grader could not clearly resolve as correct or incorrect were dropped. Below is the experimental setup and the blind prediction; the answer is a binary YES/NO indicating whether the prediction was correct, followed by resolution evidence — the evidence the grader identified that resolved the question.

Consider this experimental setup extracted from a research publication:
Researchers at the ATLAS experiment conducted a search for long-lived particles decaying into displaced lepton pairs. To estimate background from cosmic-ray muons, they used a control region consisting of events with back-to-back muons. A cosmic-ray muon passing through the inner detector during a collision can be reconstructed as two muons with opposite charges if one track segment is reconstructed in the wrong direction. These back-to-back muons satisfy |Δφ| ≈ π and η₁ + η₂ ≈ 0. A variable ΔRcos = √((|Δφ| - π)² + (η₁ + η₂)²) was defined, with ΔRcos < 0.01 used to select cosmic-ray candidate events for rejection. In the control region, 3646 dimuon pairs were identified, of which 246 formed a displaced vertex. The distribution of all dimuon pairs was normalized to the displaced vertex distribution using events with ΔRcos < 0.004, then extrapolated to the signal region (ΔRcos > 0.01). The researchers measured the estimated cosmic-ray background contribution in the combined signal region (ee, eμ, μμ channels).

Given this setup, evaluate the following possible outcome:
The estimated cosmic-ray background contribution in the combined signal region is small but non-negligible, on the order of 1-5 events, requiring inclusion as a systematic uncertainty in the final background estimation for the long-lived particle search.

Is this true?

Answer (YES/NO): NO